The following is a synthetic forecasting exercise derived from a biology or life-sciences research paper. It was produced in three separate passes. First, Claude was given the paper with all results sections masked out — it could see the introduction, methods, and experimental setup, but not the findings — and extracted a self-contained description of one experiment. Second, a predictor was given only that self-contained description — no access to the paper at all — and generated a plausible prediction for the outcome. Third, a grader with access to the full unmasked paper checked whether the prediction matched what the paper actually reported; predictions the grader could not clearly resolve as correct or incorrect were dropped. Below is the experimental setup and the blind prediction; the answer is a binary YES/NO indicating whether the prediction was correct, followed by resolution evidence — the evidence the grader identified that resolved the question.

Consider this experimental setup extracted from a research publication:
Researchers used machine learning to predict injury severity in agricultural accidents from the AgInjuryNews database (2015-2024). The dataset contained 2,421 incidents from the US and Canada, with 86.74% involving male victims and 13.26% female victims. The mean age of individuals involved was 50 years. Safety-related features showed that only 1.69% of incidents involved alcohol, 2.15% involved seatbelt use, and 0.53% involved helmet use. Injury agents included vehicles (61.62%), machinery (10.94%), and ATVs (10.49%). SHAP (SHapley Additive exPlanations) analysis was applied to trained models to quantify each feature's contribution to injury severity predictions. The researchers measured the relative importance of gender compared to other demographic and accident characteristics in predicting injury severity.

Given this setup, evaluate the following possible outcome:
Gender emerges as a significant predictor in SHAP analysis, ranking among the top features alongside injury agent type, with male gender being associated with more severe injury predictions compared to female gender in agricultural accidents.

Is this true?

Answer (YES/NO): NO